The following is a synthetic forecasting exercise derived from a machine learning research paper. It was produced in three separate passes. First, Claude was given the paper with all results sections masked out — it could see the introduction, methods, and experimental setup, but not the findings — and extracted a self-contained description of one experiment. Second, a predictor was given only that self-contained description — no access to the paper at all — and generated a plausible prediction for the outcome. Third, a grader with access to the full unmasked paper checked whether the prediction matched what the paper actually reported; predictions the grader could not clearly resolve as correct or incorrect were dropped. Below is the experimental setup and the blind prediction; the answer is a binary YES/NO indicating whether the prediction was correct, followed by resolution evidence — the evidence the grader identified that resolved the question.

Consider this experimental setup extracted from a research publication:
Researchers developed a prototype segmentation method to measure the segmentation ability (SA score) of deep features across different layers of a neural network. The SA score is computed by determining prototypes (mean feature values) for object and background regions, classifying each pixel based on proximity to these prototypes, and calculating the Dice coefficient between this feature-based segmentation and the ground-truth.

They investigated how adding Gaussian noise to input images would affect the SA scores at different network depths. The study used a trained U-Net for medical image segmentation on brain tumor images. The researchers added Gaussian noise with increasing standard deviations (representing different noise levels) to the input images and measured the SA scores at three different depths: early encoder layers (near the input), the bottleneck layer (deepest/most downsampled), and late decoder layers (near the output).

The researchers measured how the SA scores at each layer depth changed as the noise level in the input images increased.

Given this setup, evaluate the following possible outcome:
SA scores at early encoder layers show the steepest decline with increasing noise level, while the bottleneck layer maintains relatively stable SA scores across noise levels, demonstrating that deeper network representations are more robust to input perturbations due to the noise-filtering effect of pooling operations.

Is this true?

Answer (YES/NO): NO